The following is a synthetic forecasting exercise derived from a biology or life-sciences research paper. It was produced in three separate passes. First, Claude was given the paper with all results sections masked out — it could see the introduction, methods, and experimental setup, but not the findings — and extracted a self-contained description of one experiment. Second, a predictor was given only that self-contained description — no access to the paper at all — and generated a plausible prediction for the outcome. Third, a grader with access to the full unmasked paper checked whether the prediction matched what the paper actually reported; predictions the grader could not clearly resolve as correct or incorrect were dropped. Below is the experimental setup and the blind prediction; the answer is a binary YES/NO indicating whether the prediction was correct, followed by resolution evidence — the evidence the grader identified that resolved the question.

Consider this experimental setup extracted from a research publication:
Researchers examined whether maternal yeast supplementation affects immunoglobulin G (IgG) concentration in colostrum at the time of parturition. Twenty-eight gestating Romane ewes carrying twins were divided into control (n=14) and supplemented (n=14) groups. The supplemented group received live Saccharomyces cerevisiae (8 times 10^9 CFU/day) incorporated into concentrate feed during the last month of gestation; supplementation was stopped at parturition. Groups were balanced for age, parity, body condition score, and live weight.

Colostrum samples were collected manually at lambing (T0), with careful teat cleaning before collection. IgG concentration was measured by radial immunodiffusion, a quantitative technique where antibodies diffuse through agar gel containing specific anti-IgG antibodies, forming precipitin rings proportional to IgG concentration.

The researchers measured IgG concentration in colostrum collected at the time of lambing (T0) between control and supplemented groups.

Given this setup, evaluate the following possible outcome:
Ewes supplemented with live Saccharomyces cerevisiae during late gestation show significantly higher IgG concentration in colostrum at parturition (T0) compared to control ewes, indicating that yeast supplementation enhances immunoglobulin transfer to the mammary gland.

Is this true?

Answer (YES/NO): YES